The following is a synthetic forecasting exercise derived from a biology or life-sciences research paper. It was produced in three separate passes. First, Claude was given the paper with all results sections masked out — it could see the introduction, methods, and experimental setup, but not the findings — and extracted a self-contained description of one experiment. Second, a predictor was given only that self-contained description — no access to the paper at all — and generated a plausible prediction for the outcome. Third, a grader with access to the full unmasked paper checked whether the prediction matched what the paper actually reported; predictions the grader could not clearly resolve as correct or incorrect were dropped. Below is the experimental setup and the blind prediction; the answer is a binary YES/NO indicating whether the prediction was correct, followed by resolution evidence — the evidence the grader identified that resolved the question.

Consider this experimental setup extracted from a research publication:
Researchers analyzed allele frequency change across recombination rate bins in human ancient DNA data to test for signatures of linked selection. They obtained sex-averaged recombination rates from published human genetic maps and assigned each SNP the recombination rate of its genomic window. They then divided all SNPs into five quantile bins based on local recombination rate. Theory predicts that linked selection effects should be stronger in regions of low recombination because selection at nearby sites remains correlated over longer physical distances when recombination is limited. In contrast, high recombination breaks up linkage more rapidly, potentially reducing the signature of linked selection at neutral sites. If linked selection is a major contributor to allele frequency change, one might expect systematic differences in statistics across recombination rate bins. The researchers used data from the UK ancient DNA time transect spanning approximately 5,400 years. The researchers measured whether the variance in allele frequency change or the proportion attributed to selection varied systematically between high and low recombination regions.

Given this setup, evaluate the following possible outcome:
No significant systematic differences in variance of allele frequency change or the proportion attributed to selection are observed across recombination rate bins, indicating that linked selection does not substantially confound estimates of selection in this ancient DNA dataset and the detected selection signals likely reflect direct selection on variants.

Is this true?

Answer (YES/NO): NO